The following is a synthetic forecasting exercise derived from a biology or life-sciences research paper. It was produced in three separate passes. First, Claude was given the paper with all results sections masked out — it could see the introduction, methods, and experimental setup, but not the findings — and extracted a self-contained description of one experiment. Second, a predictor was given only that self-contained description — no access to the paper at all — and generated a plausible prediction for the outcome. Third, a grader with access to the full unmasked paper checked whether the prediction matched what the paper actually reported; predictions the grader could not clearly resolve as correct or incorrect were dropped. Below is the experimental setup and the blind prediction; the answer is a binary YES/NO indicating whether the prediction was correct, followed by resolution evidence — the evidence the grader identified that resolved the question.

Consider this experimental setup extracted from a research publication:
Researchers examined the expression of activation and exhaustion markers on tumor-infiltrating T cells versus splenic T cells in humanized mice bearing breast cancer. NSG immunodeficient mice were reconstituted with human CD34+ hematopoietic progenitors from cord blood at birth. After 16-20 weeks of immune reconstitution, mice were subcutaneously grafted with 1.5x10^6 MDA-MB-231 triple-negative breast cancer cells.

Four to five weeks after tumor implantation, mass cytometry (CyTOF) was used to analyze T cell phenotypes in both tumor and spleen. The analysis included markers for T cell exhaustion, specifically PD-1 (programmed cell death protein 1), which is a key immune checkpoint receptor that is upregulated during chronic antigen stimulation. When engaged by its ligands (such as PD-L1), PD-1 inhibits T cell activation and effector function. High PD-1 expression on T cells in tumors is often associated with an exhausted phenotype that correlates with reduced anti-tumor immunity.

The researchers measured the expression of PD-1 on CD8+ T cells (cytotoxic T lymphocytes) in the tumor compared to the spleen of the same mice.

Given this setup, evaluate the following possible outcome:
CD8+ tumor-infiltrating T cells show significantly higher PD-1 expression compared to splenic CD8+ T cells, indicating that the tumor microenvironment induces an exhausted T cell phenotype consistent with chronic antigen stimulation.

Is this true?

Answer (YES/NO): NO